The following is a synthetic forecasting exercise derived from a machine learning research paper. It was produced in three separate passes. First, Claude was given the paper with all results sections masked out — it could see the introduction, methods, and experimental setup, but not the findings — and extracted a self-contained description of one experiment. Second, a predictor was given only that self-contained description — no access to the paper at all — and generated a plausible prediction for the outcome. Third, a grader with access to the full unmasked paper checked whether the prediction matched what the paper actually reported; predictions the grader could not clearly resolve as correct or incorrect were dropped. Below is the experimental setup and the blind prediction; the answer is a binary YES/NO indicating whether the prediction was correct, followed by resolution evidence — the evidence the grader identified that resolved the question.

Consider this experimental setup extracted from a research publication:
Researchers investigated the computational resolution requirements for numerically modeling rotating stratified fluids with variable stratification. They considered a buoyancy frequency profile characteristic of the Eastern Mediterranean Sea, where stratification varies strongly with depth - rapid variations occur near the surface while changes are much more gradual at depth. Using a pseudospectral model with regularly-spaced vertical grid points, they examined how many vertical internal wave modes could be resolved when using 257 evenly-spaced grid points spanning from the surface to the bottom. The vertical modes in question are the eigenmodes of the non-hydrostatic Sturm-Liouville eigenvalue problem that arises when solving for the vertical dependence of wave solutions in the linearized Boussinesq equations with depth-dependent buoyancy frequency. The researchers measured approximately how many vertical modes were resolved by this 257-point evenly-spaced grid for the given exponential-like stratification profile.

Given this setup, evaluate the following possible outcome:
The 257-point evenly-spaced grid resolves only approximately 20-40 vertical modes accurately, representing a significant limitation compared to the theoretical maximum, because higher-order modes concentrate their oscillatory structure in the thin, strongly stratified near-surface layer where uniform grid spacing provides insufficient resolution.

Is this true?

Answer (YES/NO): NO